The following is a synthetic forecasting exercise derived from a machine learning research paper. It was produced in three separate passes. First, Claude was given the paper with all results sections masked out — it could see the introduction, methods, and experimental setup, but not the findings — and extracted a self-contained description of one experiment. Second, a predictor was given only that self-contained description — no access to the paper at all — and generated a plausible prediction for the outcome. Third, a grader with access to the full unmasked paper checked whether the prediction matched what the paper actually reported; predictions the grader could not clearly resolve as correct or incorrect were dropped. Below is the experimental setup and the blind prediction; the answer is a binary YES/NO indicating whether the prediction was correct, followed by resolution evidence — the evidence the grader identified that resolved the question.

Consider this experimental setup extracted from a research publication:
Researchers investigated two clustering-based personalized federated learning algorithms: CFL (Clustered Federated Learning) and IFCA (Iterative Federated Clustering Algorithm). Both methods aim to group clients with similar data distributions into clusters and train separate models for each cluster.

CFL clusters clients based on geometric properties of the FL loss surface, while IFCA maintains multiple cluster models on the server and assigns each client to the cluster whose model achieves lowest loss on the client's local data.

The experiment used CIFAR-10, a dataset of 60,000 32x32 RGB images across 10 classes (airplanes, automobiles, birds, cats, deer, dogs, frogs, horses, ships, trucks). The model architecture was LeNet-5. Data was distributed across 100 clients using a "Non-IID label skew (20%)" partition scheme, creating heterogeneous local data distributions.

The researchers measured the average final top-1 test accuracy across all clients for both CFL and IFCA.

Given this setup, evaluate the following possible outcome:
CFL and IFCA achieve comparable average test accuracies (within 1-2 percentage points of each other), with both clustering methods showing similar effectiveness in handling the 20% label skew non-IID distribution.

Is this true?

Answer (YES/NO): NO